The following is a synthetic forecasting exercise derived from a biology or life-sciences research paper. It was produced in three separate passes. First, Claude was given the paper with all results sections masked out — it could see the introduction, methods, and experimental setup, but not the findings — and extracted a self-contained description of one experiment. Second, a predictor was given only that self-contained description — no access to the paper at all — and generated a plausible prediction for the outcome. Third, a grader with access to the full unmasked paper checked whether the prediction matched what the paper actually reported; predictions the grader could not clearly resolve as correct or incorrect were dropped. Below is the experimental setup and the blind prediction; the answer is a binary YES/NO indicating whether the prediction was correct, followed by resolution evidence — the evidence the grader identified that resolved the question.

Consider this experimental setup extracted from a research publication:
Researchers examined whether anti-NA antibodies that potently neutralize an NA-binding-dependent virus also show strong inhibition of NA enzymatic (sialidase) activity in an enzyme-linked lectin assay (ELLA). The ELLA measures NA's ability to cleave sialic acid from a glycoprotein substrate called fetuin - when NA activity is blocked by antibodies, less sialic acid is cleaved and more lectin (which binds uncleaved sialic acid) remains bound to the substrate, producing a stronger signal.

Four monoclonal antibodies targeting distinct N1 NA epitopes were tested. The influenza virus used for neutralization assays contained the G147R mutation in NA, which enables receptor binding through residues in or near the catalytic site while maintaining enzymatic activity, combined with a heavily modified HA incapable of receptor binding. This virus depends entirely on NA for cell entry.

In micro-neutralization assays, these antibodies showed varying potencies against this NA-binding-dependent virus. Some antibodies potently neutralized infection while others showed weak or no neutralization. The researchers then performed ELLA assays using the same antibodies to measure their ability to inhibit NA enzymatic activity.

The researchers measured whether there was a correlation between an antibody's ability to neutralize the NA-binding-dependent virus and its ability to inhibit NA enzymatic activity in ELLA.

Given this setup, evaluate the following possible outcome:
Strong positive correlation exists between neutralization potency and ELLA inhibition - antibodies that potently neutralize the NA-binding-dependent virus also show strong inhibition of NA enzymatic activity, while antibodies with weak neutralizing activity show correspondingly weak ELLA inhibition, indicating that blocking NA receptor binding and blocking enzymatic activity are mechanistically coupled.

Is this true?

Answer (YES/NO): YES